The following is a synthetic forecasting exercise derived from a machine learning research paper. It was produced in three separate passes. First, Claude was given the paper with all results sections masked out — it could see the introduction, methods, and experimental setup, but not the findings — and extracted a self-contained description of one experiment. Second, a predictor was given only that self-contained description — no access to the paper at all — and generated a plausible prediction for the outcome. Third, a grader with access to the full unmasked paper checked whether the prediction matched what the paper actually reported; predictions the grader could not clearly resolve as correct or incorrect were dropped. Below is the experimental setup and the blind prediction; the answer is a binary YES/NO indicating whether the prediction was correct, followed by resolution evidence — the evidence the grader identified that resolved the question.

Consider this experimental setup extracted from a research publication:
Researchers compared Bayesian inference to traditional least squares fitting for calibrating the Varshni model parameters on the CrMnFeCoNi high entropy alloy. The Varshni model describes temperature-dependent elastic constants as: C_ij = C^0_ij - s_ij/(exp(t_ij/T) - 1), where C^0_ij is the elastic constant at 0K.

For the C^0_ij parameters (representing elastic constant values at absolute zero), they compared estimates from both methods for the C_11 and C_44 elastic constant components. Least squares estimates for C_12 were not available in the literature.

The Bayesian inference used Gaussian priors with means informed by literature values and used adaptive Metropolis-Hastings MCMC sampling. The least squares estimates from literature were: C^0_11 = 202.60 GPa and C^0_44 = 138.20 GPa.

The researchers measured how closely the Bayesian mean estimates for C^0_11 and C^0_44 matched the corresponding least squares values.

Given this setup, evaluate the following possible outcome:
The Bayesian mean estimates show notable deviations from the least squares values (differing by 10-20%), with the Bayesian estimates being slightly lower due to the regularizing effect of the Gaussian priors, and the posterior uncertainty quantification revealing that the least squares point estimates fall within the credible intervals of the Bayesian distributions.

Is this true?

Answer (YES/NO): NO